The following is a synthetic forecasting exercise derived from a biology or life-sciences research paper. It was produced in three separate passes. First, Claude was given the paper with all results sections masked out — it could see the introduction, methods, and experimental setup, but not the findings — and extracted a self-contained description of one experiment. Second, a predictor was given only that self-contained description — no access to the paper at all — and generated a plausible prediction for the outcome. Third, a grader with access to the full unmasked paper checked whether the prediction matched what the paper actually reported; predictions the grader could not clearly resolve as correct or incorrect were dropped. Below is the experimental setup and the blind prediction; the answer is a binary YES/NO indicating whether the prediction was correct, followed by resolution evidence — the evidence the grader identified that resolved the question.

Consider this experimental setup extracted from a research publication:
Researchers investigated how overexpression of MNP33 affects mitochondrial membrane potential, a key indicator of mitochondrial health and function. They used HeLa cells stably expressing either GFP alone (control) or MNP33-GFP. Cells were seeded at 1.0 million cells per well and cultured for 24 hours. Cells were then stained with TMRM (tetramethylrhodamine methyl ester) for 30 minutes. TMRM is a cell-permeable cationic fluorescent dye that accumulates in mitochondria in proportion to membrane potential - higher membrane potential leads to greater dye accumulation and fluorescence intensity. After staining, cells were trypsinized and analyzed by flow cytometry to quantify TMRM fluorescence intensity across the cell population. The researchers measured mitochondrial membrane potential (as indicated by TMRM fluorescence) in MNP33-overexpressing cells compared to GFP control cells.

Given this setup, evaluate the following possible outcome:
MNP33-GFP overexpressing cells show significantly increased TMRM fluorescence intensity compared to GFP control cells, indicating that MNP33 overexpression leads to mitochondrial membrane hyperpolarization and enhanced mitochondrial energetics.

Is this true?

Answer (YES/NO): NO